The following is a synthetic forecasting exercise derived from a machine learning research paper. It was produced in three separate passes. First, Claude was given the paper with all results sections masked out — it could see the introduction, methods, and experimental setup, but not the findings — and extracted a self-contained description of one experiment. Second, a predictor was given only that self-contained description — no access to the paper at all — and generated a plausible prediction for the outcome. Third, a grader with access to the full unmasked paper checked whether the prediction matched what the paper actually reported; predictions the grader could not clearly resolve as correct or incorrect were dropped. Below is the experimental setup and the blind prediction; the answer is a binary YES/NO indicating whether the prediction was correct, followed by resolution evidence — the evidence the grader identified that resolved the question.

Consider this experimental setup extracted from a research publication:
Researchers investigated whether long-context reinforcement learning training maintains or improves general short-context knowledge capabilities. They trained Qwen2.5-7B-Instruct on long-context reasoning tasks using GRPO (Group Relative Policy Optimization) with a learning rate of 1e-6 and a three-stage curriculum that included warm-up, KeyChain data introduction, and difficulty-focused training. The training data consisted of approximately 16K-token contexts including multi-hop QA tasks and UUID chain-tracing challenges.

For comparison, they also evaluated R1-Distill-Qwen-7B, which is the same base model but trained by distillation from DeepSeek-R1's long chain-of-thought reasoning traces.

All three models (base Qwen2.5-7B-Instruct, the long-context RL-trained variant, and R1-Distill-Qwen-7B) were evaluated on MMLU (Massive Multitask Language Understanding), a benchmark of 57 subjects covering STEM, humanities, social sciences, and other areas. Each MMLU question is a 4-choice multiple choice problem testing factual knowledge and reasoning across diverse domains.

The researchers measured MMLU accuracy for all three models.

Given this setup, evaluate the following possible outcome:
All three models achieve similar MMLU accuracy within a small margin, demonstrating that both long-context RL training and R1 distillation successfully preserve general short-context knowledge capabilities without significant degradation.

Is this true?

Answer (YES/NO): NO